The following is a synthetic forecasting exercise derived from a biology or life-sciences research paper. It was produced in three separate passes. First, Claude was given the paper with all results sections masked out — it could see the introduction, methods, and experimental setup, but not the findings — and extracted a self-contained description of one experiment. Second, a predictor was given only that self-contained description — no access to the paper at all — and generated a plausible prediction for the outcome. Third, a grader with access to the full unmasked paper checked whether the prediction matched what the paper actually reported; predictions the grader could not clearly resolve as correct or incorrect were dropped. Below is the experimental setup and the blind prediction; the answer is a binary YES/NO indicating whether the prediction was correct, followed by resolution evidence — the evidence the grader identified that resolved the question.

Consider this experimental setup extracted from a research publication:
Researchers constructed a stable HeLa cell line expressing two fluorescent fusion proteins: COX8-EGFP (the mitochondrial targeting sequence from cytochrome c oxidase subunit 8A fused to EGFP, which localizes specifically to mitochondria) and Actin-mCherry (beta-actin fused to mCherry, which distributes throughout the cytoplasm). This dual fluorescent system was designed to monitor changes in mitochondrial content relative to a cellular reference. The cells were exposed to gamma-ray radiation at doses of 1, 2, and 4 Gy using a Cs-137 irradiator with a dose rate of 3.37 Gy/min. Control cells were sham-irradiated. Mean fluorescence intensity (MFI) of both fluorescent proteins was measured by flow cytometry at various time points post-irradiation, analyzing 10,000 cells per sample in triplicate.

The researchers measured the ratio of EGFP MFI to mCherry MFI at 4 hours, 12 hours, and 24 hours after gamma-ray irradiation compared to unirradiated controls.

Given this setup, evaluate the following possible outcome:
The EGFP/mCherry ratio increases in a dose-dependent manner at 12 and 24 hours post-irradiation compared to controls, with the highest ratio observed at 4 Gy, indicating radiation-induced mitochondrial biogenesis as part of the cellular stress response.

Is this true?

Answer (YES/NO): NO